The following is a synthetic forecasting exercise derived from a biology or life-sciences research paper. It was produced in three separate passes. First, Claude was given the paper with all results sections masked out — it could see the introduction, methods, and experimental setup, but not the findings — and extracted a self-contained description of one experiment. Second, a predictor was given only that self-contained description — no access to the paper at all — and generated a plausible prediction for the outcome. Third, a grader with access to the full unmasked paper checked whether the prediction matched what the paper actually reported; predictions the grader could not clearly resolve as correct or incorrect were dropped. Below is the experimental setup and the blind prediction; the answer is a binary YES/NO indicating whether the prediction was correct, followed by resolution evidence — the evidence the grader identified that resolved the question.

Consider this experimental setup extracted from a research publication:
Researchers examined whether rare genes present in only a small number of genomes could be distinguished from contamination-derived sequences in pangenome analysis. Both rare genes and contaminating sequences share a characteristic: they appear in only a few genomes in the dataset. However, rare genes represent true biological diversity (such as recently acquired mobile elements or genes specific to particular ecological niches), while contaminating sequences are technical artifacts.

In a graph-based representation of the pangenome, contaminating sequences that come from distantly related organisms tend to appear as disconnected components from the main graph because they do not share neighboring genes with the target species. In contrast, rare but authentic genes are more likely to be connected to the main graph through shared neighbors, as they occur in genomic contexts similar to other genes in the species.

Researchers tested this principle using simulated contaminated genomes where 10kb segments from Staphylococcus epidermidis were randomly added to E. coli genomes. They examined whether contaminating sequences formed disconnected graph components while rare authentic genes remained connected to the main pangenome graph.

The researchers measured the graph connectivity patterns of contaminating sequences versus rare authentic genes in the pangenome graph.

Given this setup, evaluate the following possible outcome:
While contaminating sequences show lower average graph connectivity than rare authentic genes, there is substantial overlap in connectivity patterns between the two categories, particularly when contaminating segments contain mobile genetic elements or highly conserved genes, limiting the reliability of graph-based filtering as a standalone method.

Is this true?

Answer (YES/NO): NO